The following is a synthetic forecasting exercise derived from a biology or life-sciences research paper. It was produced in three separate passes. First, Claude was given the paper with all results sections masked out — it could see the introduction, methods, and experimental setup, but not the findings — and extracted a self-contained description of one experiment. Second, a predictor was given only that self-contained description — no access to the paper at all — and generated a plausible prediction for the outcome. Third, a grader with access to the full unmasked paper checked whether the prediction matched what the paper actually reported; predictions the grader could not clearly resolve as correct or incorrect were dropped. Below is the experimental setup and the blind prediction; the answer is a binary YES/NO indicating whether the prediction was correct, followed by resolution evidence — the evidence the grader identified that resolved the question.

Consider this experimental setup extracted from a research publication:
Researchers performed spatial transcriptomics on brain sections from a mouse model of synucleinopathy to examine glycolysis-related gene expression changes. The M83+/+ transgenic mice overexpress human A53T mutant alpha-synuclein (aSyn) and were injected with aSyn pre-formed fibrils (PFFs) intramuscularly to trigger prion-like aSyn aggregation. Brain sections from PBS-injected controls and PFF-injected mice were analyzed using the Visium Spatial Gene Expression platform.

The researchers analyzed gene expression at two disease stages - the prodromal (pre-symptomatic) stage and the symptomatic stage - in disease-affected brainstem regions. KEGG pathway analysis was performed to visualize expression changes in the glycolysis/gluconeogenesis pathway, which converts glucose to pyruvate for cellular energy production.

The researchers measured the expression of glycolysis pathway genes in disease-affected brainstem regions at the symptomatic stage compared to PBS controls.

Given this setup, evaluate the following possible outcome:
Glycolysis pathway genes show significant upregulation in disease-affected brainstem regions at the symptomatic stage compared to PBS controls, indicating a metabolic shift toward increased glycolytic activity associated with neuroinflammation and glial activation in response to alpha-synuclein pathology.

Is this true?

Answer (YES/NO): NO